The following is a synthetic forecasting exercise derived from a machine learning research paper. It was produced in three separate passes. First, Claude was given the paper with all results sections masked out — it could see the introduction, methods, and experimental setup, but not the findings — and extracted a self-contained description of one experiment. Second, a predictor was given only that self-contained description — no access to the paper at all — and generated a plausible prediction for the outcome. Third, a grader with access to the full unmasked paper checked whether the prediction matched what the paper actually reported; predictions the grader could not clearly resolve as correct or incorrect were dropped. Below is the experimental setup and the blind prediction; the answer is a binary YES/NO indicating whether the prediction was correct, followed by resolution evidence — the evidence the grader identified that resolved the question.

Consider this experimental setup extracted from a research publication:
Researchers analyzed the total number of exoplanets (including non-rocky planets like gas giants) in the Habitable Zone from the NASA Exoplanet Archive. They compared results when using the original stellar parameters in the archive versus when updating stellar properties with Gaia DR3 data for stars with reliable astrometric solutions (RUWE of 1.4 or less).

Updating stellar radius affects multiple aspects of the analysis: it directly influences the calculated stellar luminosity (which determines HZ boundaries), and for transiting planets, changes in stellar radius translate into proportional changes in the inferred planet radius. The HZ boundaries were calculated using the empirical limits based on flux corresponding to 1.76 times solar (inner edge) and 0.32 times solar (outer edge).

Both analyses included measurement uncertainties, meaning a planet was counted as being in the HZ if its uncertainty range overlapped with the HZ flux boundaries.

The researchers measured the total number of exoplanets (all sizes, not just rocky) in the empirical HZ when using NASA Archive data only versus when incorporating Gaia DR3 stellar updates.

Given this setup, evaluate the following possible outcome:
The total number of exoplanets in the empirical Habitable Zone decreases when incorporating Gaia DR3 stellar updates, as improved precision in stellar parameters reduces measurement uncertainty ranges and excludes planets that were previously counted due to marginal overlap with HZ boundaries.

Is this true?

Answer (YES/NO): NO